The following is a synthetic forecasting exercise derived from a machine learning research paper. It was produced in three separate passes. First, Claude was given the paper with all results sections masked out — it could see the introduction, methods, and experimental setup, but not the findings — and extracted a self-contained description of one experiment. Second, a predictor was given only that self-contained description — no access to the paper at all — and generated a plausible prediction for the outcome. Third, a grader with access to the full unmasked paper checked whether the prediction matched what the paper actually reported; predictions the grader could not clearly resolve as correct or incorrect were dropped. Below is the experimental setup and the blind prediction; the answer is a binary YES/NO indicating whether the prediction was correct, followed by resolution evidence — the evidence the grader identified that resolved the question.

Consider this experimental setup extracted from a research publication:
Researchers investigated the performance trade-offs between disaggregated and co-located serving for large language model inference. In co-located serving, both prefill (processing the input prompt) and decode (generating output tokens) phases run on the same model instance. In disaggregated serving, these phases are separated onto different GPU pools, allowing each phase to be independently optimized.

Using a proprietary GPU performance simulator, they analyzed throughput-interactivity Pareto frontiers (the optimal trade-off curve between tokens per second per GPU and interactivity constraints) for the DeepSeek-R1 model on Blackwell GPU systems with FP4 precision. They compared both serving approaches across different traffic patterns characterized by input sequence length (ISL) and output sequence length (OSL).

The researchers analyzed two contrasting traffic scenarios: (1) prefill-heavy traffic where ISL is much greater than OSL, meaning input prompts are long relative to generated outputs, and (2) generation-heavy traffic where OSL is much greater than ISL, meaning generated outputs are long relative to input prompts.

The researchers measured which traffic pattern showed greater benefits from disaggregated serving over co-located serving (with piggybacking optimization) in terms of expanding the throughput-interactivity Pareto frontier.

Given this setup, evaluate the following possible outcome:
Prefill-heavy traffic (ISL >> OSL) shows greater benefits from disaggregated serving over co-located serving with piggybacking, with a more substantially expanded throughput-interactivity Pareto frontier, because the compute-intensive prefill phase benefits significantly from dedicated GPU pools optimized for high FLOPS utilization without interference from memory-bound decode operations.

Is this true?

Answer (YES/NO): YES